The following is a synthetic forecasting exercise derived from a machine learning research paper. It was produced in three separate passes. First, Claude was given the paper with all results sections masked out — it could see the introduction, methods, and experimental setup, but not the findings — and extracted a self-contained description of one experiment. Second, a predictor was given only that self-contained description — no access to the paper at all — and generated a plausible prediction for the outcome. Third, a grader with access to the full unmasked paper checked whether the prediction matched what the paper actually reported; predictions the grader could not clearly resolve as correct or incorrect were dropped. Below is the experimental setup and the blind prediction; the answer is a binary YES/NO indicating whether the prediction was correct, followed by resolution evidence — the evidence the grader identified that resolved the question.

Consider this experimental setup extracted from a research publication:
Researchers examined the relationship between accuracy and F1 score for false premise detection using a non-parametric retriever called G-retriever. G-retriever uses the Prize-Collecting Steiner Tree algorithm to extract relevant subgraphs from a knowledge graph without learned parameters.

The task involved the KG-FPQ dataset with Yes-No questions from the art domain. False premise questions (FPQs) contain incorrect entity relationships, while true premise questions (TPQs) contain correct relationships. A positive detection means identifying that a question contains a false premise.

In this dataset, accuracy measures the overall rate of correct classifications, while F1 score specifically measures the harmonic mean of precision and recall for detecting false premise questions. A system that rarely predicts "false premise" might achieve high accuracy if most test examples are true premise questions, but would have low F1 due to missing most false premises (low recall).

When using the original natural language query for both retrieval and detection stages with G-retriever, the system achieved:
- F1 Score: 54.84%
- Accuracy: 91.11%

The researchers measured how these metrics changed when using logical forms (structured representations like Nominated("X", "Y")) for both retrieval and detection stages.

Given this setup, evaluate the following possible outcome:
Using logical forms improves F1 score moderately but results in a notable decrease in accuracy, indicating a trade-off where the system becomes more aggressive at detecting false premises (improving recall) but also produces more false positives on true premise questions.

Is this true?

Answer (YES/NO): NO